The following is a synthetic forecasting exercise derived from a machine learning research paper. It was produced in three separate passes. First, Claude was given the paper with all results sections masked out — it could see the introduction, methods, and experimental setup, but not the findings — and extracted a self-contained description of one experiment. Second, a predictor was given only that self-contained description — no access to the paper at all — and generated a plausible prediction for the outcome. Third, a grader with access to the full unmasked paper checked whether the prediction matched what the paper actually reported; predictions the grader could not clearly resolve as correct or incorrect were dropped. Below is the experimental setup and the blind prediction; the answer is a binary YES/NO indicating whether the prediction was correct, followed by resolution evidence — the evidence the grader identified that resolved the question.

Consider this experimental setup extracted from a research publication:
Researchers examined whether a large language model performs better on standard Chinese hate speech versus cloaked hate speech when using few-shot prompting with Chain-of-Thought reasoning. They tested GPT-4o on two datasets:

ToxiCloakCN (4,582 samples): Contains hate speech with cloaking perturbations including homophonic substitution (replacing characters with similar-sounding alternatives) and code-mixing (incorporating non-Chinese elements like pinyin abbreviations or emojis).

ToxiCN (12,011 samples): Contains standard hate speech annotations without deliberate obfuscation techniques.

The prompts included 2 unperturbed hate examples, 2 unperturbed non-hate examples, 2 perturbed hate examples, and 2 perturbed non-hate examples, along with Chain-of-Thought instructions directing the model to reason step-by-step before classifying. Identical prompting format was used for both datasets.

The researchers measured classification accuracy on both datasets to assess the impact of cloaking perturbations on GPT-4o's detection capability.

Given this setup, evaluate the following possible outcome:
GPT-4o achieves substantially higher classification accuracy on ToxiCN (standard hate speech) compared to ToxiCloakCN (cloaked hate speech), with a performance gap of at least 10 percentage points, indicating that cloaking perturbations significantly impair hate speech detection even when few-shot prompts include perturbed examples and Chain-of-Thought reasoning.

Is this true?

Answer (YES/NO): NO